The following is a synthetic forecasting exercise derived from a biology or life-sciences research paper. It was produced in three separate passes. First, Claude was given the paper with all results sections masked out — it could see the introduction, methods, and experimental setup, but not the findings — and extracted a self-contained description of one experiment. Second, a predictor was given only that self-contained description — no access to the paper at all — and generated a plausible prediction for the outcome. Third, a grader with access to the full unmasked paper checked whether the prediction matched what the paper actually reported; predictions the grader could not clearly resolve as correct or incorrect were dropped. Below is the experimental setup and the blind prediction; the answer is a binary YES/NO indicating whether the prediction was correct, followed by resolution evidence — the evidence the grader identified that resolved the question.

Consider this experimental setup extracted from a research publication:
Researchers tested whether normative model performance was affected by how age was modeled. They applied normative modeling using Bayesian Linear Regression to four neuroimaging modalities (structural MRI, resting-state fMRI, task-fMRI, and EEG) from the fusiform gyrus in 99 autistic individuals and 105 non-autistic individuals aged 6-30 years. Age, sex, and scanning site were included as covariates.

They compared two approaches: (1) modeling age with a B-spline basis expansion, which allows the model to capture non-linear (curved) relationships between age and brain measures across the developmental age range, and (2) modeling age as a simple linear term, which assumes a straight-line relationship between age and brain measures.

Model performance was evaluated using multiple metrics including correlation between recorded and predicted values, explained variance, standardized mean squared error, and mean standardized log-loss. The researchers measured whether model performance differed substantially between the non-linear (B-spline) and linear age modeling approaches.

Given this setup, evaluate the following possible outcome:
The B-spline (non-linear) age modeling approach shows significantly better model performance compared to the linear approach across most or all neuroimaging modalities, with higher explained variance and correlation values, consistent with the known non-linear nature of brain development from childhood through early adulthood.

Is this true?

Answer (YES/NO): NO